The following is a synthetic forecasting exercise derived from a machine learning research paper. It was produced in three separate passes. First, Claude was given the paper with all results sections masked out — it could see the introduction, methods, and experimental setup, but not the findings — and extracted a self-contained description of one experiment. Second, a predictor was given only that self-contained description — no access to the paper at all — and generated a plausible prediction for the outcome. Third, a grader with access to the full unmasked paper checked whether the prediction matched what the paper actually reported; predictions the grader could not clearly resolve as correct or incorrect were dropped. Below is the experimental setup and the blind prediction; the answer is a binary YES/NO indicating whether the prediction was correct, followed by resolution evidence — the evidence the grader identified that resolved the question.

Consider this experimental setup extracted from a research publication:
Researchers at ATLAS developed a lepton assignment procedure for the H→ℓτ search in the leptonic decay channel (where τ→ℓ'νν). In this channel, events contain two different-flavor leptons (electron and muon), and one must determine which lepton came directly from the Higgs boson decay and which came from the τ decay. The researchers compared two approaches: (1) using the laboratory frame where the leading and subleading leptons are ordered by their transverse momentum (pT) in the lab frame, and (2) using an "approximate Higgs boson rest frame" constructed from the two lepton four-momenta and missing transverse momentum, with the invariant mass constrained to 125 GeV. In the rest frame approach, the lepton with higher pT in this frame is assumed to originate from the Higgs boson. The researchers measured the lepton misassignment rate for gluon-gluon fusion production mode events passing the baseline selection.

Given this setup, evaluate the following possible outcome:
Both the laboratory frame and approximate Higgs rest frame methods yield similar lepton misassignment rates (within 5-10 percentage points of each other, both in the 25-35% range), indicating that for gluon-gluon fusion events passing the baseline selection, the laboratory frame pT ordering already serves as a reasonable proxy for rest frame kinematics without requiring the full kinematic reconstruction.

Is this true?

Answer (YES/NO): NO